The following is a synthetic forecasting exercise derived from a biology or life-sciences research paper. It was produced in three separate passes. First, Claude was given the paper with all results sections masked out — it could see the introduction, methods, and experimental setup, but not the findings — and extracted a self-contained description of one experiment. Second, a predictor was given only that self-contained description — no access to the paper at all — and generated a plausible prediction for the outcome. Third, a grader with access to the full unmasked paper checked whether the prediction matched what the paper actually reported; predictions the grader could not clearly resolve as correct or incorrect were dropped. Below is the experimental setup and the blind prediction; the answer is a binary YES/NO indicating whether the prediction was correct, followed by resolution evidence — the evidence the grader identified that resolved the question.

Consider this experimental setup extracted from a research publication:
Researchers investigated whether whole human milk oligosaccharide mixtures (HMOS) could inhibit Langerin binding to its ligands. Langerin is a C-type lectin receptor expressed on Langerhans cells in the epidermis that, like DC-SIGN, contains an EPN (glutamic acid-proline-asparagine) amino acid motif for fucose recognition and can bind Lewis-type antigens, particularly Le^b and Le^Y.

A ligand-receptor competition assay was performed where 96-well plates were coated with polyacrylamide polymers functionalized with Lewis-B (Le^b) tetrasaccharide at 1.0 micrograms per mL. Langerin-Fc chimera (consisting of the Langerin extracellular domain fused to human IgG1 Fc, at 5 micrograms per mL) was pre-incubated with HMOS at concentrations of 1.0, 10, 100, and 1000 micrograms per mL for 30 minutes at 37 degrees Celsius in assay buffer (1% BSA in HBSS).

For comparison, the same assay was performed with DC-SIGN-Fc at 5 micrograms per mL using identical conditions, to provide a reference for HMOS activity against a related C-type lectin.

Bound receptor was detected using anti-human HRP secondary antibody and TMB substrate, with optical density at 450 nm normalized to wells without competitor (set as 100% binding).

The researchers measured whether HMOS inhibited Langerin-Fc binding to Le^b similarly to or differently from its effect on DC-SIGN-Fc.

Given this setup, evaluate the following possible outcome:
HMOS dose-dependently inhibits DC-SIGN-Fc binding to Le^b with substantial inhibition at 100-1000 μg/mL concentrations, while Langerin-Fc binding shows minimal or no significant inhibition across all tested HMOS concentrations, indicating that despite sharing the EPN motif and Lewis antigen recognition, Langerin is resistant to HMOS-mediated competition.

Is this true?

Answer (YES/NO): NO